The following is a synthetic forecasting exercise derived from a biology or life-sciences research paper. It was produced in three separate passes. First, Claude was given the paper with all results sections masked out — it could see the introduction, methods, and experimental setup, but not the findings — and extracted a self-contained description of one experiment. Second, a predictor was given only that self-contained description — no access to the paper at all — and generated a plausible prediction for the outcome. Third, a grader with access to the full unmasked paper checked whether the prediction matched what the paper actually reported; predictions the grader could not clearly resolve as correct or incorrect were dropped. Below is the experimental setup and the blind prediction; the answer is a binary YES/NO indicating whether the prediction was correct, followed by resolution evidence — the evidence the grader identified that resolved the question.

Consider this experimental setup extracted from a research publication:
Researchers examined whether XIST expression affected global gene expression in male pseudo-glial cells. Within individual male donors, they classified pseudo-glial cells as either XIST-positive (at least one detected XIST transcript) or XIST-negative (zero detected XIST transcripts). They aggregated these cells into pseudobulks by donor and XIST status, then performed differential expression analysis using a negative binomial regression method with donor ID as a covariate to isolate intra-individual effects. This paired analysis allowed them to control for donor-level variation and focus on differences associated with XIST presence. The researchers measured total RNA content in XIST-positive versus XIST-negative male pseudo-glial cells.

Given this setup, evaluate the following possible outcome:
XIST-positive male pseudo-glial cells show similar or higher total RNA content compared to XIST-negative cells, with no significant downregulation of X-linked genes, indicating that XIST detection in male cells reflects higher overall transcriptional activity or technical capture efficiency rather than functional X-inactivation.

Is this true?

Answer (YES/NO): NO